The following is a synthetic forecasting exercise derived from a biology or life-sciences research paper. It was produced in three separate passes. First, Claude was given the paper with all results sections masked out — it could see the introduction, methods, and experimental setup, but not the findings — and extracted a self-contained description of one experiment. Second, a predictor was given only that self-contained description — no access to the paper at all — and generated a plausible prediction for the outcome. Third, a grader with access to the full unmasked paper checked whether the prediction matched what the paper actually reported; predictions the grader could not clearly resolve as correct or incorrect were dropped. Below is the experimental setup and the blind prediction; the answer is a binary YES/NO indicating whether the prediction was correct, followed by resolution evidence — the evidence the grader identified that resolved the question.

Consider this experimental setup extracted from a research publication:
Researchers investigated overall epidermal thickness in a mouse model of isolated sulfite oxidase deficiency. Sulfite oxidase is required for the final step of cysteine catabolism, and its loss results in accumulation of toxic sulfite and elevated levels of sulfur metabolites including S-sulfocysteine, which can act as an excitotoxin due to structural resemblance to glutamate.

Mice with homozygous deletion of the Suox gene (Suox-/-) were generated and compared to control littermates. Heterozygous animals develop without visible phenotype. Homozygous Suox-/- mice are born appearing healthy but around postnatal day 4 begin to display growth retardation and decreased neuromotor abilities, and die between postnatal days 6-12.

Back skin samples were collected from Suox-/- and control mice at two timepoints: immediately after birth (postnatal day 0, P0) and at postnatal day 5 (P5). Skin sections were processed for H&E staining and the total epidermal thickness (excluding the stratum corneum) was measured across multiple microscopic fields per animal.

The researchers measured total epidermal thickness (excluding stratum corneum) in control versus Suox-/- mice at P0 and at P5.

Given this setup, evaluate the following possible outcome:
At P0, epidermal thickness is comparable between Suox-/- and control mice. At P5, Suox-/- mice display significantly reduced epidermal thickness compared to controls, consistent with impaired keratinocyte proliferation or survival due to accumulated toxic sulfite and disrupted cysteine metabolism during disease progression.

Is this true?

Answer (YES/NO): NO